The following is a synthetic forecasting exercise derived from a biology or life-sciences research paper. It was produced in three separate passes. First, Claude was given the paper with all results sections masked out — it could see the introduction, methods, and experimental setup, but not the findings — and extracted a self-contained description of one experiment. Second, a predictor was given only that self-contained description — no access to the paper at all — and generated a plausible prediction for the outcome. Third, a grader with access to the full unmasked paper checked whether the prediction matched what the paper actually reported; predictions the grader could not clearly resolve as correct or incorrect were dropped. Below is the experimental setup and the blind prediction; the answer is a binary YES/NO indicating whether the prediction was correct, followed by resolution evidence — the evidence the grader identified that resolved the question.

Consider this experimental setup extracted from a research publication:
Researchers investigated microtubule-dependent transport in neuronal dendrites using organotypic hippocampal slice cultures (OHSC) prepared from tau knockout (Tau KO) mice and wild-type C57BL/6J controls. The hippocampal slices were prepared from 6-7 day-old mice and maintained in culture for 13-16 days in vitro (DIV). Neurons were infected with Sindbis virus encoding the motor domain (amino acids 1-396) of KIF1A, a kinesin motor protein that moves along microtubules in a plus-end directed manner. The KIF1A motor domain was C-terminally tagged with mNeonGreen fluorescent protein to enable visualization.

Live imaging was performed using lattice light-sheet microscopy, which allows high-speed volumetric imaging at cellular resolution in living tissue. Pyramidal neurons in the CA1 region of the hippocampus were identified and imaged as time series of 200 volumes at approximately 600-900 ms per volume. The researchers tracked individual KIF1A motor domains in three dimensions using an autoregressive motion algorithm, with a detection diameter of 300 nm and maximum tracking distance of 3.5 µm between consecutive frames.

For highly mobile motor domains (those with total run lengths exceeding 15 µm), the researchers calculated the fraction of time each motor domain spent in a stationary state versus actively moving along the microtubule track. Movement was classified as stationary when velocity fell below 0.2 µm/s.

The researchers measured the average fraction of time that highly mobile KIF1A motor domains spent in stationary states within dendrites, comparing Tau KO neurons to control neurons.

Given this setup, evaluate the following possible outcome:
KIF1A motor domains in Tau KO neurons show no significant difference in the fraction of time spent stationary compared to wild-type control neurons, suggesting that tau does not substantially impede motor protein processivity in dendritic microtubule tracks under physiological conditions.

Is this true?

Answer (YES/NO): NO